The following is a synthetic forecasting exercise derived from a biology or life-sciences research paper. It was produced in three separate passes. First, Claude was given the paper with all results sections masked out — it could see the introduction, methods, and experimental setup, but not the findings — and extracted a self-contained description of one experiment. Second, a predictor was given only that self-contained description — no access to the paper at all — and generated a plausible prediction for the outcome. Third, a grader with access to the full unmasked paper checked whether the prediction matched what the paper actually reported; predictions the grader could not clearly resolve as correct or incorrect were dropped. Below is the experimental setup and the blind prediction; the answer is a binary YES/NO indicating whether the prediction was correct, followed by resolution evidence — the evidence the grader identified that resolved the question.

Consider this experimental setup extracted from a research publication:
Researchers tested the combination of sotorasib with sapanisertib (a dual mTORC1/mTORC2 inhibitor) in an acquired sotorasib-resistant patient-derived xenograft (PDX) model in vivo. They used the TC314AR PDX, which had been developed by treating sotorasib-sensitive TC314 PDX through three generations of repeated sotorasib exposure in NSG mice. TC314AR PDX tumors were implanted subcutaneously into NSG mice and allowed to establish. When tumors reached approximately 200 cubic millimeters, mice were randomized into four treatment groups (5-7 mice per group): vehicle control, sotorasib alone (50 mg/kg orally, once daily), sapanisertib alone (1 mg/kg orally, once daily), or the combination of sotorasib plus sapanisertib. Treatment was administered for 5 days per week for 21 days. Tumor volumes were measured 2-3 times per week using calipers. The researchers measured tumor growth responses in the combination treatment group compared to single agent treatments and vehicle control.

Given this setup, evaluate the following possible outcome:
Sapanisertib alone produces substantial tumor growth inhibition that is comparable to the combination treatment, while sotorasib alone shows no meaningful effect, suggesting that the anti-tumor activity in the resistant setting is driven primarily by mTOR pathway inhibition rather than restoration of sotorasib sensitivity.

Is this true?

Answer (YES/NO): NO